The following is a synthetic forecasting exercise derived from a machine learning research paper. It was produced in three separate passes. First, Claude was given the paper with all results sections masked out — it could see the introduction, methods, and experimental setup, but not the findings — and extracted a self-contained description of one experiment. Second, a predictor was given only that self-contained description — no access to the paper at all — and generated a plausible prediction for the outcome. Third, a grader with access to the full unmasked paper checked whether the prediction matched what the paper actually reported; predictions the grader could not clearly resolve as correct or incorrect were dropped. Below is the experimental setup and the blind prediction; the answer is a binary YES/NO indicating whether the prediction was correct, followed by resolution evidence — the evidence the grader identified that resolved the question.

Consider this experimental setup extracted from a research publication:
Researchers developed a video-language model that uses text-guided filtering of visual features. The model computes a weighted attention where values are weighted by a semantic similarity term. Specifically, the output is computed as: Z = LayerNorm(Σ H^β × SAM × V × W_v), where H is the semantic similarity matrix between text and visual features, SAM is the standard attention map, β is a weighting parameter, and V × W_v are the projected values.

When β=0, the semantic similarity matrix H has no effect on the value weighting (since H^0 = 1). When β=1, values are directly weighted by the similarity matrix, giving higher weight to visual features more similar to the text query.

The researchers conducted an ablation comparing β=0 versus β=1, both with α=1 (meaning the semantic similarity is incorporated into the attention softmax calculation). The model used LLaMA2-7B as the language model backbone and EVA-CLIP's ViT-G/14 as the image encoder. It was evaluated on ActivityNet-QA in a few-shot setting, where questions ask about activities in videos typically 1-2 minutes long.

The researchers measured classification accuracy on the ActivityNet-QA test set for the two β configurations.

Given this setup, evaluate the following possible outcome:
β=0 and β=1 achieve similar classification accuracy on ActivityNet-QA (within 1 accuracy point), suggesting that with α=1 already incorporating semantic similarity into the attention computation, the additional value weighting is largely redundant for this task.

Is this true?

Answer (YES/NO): YES